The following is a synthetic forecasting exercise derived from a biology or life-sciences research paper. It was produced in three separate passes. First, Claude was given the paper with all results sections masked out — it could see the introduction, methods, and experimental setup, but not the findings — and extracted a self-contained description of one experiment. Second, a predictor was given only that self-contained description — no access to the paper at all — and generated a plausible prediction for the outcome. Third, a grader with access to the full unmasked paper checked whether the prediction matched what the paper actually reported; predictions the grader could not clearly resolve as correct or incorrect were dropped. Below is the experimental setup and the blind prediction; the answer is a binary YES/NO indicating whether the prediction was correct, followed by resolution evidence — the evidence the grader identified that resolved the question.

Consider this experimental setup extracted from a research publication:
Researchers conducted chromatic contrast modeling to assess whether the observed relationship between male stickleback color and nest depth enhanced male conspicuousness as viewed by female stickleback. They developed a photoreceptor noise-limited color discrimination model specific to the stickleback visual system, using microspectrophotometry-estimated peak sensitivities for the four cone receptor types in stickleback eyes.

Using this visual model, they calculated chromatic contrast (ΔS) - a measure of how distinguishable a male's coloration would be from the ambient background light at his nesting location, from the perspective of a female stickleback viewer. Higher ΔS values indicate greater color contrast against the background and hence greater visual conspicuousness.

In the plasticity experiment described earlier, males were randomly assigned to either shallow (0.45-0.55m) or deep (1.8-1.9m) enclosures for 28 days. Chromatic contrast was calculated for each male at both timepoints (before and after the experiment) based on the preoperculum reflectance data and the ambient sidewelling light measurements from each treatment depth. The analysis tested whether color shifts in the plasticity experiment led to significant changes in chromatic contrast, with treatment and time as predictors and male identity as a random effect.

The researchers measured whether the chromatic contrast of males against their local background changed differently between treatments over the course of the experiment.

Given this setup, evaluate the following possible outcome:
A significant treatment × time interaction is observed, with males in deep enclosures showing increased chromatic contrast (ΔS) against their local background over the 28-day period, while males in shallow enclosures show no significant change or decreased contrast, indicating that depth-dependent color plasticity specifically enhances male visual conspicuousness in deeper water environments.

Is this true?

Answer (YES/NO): YES